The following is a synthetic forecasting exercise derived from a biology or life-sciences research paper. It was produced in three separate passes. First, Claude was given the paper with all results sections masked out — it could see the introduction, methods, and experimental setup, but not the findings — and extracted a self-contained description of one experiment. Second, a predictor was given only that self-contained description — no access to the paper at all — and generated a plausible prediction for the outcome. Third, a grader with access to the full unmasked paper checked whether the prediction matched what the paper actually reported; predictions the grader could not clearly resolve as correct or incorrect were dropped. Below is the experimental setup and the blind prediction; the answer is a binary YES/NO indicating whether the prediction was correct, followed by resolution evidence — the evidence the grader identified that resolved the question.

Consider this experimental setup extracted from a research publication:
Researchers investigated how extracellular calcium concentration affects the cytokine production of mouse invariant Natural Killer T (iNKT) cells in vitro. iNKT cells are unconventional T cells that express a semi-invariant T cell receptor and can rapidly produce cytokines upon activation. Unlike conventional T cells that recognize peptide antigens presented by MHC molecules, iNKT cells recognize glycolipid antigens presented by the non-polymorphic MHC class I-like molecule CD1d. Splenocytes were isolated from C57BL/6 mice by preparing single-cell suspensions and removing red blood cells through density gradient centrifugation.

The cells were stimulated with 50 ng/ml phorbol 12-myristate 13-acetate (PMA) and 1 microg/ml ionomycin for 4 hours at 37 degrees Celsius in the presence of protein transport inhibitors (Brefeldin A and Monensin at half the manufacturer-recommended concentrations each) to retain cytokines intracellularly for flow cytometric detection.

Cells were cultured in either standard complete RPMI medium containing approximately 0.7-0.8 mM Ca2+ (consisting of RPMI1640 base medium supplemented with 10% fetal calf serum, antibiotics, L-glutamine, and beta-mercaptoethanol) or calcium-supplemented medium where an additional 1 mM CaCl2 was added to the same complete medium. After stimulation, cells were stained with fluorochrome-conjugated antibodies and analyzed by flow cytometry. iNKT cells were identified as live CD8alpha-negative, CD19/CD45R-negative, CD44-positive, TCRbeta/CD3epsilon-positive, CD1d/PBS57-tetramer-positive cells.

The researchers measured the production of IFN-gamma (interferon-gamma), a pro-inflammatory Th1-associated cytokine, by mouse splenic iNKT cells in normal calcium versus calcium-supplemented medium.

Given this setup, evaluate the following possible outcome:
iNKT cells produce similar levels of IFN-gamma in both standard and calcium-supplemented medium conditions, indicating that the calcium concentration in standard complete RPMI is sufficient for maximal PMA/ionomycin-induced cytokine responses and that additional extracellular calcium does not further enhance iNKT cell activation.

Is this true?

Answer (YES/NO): NO